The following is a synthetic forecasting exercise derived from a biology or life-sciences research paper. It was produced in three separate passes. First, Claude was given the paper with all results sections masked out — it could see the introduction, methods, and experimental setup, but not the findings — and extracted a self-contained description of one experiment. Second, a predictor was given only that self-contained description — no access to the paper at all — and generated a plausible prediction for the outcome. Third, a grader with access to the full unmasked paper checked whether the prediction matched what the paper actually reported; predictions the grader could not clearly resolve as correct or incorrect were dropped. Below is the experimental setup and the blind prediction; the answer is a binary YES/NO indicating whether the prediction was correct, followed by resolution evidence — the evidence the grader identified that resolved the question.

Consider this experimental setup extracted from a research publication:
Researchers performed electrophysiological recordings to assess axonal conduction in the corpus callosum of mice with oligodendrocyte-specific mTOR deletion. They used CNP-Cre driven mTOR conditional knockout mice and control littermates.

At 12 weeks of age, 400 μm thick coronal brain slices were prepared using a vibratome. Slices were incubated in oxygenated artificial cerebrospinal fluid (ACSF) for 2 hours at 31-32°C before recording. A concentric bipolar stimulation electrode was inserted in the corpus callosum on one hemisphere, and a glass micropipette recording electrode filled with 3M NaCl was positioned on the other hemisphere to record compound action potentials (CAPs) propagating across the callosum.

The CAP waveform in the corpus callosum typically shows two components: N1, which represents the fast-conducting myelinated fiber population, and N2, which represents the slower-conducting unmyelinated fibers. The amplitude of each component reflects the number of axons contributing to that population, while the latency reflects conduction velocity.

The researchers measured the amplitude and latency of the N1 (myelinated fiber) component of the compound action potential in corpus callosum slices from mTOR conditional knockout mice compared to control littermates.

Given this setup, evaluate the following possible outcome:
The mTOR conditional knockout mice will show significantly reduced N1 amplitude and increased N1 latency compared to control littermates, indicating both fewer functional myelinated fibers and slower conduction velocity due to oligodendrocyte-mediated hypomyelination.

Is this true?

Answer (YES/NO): NO